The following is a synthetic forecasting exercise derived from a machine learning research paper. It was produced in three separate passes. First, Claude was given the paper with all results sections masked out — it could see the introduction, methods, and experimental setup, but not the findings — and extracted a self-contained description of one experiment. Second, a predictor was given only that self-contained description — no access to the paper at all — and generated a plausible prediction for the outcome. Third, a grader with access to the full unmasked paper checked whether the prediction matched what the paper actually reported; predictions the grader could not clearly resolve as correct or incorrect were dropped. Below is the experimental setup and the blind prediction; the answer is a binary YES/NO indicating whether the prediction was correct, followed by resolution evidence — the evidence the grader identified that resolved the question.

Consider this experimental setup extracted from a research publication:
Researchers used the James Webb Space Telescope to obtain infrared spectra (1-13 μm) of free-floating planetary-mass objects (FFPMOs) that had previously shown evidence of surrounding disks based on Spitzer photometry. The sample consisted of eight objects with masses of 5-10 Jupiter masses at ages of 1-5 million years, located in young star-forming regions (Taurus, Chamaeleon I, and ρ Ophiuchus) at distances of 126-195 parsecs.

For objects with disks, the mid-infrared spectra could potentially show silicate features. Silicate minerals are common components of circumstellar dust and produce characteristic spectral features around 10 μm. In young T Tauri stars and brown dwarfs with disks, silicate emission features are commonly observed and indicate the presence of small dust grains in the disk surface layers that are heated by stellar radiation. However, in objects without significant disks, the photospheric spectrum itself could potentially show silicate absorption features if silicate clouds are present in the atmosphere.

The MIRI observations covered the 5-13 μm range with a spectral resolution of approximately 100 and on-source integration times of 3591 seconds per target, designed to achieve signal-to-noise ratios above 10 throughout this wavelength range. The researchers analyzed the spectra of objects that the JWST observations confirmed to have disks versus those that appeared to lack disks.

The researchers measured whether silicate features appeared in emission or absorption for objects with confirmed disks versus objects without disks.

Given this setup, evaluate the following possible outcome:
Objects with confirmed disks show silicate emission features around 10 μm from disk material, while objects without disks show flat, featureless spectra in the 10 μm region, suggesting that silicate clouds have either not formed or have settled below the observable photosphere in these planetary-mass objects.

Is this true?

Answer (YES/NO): NO